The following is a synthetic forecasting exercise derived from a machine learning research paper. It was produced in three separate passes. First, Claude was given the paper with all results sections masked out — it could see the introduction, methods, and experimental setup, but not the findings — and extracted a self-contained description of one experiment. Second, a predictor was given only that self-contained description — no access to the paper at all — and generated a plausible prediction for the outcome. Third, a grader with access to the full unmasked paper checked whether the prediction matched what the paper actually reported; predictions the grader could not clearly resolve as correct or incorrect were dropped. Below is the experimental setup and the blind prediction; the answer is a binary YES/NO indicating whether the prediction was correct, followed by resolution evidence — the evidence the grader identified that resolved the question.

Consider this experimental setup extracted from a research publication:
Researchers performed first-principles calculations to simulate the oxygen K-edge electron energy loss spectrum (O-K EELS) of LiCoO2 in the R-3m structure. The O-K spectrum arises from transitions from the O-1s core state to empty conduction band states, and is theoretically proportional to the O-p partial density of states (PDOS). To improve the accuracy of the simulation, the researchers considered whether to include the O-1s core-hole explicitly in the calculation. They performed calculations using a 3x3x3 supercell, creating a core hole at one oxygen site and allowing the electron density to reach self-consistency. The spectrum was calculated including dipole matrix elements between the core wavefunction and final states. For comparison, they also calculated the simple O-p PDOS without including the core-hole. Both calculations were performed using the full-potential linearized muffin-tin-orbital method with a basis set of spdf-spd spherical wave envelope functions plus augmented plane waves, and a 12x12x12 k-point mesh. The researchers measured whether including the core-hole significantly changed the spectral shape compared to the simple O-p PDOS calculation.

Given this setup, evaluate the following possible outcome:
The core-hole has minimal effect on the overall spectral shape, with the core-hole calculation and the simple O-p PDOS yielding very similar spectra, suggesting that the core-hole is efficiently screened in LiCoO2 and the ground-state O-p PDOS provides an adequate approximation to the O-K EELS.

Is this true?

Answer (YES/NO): YES